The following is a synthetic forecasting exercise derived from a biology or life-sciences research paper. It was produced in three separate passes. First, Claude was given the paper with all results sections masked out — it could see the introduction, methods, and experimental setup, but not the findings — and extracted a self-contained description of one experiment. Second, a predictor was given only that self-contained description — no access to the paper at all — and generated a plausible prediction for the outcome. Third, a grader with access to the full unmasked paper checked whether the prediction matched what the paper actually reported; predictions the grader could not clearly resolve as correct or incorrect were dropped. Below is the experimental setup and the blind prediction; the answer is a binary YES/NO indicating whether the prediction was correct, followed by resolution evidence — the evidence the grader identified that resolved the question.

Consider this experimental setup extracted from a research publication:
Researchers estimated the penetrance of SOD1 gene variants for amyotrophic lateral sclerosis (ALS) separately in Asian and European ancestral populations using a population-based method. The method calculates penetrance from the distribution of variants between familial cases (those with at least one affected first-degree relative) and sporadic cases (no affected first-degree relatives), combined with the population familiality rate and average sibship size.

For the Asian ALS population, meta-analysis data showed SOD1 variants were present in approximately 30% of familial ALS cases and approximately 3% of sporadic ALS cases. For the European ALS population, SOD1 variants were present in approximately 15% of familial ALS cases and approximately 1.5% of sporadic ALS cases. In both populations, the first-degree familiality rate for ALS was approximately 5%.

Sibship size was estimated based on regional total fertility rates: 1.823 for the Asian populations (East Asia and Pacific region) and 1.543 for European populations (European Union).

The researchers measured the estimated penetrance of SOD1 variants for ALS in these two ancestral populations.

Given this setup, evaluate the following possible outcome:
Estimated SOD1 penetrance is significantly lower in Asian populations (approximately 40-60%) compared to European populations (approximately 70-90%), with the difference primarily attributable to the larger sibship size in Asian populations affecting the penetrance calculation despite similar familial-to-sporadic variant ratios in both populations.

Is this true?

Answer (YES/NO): NO